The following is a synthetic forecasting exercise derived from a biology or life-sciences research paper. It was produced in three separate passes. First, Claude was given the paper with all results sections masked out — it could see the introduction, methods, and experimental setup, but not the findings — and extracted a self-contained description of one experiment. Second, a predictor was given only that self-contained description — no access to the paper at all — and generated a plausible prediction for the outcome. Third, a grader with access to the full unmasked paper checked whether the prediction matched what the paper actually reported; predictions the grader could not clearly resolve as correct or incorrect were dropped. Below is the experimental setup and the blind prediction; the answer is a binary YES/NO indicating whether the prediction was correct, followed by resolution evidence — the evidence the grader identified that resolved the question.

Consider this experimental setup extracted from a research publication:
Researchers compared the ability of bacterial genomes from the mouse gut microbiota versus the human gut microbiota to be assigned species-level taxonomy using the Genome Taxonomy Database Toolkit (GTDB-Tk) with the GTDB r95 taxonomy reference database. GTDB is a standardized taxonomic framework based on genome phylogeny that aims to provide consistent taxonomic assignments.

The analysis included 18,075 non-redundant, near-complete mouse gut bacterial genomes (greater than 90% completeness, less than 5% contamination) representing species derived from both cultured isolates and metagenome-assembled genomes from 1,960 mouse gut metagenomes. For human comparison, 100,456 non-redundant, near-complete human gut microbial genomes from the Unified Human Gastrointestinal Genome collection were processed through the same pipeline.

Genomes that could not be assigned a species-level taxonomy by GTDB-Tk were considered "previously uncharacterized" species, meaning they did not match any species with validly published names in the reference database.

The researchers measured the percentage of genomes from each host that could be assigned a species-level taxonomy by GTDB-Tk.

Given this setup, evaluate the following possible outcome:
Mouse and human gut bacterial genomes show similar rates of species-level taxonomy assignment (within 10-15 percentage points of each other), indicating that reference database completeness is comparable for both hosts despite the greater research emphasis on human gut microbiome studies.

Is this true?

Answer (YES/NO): NO